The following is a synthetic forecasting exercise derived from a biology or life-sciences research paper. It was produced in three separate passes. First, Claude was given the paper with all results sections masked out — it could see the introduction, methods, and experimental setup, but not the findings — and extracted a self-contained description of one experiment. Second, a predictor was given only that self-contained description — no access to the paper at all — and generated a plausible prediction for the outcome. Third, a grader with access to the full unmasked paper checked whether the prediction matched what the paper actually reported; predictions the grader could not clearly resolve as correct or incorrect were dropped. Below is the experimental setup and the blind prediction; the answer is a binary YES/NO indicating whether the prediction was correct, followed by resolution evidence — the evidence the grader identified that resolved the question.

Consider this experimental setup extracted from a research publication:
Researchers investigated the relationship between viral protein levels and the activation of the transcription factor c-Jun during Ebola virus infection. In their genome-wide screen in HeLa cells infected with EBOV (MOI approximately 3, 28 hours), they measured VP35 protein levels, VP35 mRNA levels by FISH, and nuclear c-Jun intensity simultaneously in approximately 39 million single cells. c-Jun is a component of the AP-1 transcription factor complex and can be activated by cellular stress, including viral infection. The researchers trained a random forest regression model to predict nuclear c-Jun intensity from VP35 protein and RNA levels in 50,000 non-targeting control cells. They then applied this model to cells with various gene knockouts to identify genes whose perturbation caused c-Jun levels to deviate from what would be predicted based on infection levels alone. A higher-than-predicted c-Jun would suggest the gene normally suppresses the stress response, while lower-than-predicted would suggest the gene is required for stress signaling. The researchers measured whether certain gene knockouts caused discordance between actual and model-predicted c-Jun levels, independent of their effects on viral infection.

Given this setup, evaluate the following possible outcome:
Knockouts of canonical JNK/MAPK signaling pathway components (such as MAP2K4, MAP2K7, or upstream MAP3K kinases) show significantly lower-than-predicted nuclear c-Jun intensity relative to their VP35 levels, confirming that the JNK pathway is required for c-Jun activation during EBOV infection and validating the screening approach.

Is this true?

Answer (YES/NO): YES